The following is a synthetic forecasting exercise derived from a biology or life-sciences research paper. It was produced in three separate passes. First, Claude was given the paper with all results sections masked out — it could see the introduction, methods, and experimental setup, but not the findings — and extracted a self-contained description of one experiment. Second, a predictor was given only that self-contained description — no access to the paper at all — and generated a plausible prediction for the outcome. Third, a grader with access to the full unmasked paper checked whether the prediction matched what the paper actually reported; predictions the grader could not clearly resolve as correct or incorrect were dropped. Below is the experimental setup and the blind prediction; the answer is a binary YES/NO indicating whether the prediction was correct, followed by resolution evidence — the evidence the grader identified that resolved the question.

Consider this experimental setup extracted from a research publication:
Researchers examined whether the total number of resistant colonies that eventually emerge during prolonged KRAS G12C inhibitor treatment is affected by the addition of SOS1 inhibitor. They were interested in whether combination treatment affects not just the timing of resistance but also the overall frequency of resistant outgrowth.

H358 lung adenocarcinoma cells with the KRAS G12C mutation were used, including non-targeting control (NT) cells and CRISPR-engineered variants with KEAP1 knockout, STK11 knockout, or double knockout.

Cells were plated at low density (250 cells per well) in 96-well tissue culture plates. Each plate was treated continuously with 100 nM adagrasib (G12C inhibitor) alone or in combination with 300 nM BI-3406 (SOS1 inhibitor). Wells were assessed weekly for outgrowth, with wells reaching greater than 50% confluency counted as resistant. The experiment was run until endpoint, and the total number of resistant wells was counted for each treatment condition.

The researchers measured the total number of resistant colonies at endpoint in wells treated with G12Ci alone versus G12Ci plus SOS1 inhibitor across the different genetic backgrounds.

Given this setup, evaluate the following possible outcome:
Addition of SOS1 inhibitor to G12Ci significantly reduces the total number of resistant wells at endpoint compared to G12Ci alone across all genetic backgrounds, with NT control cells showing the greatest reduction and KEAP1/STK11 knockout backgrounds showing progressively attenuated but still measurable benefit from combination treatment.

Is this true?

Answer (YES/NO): NO